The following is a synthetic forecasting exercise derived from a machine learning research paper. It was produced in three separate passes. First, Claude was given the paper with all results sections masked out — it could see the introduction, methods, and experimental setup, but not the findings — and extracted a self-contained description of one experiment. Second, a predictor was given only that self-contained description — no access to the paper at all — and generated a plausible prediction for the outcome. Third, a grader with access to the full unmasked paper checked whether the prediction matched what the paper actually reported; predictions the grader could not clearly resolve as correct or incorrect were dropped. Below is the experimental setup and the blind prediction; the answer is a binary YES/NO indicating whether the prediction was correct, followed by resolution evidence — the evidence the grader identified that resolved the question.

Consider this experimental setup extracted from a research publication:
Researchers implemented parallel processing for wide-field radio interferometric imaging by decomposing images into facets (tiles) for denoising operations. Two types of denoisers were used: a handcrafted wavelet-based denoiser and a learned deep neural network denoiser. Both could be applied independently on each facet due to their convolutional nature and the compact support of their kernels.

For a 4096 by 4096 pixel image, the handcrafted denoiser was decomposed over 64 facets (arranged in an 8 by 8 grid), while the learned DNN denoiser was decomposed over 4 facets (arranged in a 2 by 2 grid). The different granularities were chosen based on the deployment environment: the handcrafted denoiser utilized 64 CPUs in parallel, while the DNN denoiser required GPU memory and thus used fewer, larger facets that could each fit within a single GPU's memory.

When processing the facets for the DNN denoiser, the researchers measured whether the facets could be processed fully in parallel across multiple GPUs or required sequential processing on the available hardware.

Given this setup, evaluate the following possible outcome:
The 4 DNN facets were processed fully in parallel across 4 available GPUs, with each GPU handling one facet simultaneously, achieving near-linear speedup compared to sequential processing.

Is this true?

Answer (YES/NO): NO